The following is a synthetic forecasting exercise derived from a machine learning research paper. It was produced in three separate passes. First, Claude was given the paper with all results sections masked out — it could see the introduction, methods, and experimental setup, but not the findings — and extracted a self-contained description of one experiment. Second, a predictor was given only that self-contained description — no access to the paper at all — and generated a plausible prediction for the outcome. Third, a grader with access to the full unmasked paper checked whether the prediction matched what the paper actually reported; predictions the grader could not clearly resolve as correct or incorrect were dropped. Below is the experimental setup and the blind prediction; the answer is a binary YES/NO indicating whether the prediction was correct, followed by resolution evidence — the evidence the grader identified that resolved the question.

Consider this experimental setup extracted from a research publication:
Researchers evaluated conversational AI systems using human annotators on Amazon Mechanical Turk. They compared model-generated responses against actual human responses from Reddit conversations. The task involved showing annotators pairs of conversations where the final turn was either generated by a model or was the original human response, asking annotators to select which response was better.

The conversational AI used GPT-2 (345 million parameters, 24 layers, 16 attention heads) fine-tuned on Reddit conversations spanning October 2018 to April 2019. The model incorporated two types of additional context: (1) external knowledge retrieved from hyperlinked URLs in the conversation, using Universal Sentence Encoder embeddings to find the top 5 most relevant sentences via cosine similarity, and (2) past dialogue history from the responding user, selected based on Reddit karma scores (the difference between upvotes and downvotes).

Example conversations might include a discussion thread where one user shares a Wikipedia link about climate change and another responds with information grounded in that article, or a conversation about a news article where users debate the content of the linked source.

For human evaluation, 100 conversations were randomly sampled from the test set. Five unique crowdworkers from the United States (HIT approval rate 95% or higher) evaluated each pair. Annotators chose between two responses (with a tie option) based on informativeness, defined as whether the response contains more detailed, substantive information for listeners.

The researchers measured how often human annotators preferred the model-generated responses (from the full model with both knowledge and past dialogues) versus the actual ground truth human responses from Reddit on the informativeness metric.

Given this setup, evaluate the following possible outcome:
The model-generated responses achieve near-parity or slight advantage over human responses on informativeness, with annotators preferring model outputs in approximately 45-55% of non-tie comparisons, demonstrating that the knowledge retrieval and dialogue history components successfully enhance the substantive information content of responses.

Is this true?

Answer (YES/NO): YES